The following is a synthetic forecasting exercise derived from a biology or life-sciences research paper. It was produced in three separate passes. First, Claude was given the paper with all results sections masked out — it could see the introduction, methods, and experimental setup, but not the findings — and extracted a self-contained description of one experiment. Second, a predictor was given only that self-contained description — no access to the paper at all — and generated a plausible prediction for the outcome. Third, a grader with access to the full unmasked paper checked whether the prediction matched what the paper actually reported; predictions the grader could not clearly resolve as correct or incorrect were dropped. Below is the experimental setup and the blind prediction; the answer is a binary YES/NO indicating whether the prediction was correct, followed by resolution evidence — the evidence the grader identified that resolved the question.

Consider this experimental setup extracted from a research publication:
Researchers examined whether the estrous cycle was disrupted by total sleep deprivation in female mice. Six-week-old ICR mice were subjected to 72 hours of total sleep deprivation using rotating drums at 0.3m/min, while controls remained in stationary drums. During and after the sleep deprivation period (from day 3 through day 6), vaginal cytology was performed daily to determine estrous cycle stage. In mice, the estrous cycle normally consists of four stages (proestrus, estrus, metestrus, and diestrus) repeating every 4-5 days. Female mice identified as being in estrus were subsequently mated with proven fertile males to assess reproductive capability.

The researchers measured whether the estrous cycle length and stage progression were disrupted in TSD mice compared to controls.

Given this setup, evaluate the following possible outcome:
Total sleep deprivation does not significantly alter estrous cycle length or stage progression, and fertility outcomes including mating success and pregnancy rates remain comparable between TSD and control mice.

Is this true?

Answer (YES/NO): NO